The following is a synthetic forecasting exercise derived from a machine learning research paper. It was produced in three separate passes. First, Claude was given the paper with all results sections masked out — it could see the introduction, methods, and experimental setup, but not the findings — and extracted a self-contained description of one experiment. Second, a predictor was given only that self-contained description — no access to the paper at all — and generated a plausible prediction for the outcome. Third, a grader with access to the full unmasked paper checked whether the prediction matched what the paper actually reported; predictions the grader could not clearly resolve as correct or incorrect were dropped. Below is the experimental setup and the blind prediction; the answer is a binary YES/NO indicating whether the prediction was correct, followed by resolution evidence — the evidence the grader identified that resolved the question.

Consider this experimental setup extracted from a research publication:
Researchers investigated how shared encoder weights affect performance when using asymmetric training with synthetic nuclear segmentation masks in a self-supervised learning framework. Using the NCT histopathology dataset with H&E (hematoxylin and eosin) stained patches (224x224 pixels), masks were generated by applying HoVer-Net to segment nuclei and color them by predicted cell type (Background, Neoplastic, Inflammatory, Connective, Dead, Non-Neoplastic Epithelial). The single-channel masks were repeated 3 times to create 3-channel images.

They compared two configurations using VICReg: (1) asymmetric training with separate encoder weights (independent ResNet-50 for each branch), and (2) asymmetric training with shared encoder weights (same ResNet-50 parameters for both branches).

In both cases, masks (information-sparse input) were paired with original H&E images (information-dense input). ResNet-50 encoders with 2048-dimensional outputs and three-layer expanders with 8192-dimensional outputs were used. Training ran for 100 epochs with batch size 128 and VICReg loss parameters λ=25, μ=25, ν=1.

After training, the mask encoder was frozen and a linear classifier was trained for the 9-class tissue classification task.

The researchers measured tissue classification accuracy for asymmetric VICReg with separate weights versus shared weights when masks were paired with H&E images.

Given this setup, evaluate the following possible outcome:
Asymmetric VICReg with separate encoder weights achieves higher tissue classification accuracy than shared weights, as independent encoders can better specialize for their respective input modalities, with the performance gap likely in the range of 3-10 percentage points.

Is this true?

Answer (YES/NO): NO